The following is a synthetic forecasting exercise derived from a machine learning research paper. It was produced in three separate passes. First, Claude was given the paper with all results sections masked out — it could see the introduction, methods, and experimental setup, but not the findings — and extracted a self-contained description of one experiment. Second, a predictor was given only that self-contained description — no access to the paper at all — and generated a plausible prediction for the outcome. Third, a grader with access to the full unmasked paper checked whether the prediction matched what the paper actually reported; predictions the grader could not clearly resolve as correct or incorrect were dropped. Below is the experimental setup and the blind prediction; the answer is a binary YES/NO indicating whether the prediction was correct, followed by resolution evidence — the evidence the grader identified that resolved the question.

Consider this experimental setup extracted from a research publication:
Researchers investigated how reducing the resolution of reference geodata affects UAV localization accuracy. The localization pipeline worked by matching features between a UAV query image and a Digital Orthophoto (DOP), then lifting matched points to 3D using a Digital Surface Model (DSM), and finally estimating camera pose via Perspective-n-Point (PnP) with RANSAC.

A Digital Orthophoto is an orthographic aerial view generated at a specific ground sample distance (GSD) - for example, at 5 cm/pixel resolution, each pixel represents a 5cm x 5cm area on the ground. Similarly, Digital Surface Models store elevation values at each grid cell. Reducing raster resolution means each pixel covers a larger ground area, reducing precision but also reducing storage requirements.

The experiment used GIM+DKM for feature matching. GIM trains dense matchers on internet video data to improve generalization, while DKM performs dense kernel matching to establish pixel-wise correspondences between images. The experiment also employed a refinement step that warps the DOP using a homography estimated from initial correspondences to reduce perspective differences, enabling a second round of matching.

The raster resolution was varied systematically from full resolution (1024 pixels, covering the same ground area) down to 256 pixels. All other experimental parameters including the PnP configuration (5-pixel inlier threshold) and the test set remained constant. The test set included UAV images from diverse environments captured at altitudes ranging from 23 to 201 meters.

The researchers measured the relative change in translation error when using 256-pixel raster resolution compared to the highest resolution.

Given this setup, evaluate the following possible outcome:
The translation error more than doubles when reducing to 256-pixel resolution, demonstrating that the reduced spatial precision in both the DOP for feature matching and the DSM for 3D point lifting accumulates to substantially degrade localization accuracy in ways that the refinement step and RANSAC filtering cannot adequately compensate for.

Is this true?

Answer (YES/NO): NO